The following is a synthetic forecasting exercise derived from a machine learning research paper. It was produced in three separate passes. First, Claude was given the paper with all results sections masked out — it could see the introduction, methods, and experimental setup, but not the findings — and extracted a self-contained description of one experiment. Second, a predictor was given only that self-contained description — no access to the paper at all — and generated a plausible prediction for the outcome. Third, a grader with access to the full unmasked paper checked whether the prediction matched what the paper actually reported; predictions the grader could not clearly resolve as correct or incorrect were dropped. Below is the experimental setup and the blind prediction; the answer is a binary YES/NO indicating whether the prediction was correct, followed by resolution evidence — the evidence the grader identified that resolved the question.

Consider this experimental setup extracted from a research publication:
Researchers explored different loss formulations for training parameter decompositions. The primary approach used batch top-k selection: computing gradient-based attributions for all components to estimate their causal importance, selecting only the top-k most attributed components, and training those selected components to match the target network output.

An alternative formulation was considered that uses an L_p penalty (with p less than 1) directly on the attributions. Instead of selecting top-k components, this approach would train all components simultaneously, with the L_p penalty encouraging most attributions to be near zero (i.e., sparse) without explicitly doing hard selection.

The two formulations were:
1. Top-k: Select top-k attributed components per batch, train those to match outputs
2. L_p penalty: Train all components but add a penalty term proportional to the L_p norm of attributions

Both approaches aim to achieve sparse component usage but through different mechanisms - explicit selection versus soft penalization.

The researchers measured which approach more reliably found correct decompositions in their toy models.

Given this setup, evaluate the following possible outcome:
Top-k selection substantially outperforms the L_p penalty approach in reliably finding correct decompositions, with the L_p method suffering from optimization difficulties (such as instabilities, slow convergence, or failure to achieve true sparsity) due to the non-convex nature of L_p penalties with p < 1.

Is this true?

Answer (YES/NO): NO